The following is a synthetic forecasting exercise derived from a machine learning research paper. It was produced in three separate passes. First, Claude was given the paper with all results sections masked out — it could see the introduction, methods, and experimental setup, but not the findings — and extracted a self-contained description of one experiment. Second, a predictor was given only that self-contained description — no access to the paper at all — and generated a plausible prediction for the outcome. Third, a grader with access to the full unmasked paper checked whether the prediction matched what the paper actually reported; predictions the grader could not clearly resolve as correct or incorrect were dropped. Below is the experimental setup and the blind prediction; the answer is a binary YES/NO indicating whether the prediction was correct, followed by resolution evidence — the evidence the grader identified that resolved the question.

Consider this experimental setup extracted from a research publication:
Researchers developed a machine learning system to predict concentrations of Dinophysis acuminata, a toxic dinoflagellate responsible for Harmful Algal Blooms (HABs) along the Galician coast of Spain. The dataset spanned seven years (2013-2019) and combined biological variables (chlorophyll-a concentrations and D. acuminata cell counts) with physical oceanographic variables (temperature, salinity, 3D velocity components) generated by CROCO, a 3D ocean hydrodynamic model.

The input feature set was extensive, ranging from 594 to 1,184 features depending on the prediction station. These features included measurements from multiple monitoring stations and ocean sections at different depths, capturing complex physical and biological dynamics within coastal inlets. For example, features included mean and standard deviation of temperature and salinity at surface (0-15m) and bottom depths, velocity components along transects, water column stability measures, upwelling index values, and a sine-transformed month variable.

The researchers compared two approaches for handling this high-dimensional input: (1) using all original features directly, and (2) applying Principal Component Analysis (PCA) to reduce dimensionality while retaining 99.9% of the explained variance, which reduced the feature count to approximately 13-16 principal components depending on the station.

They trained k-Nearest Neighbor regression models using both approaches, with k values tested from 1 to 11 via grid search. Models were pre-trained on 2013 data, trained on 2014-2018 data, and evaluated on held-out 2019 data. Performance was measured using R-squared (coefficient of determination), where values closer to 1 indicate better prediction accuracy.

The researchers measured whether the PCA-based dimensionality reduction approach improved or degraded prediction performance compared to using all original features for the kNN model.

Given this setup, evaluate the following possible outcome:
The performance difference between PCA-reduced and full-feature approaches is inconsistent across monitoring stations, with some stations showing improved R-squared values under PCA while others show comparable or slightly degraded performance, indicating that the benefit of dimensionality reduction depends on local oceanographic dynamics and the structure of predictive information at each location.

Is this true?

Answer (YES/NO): NO